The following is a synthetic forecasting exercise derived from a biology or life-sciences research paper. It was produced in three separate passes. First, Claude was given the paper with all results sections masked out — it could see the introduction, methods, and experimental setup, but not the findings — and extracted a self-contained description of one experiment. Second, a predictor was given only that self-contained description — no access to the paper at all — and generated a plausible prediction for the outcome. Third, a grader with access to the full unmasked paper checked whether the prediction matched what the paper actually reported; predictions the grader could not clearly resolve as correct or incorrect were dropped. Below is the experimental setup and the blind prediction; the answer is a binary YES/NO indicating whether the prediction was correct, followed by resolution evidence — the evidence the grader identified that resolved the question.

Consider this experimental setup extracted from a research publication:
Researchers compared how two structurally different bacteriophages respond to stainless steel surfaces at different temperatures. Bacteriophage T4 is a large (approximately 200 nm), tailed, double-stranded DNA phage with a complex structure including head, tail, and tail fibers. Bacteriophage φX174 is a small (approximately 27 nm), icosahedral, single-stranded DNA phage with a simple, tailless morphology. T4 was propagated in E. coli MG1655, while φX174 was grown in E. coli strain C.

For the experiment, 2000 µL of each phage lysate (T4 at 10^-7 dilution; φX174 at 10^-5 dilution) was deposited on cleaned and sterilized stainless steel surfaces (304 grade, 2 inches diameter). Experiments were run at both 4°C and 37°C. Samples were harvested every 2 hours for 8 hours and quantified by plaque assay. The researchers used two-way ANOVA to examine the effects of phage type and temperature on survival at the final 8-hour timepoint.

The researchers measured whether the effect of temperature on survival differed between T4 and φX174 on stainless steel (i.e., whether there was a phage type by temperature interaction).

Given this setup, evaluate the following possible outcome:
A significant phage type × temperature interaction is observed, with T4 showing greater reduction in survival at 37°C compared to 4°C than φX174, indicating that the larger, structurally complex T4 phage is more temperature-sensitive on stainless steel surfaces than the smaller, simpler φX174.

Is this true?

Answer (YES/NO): NO